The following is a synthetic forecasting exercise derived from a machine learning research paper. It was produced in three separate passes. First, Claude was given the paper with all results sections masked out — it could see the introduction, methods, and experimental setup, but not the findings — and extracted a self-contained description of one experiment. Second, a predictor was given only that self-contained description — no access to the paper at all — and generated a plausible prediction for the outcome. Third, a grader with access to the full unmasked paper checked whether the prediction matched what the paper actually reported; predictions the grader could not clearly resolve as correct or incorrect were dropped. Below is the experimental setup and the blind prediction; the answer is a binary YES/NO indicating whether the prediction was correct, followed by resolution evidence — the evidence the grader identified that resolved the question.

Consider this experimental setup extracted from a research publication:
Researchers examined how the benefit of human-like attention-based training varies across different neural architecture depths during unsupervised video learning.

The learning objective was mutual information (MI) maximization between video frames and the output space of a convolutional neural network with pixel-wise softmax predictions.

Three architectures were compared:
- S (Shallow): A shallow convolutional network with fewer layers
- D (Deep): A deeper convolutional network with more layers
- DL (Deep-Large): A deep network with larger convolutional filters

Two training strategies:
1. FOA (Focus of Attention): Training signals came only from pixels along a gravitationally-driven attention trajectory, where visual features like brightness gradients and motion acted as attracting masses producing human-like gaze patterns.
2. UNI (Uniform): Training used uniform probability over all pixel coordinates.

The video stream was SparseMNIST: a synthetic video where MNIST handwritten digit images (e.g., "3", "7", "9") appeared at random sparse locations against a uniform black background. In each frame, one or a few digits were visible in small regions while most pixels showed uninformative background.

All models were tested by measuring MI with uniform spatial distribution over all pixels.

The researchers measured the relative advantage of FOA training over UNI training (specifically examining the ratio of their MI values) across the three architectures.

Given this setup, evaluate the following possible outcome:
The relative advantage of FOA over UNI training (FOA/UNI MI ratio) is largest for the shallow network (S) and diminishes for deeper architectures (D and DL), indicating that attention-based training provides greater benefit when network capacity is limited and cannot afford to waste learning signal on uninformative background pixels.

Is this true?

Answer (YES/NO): NO